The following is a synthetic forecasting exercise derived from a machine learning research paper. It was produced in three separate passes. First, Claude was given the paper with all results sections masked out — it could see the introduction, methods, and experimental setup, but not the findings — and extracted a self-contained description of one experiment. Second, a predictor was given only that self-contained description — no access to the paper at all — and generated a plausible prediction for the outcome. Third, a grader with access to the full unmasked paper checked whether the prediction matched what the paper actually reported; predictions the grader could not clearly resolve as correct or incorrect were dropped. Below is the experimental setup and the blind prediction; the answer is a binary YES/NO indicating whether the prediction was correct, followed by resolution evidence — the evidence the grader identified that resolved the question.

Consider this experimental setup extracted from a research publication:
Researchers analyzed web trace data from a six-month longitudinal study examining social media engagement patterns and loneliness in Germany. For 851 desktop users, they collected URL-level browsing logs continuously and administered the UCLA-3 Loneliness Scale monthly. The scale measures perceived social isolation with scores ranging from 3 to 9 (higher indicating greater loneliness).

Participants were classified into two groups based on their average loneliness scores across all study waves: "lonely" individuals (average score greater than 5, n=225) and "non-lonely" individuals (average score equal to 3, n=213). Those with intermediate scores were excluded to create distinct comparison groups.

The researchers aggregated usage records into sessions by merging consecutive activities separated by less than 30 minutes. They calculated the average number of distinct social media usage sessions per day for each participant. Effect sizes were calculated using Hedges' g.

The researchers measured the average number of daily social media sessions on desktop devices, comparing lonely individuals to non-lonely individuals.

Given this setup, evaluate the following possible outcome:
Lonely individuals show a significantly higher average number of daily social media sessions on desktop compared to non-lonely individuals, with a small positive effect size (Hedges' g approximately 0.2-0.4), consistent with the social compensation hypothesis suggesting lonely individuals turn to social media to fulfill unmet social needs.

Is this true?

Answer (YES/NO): NO